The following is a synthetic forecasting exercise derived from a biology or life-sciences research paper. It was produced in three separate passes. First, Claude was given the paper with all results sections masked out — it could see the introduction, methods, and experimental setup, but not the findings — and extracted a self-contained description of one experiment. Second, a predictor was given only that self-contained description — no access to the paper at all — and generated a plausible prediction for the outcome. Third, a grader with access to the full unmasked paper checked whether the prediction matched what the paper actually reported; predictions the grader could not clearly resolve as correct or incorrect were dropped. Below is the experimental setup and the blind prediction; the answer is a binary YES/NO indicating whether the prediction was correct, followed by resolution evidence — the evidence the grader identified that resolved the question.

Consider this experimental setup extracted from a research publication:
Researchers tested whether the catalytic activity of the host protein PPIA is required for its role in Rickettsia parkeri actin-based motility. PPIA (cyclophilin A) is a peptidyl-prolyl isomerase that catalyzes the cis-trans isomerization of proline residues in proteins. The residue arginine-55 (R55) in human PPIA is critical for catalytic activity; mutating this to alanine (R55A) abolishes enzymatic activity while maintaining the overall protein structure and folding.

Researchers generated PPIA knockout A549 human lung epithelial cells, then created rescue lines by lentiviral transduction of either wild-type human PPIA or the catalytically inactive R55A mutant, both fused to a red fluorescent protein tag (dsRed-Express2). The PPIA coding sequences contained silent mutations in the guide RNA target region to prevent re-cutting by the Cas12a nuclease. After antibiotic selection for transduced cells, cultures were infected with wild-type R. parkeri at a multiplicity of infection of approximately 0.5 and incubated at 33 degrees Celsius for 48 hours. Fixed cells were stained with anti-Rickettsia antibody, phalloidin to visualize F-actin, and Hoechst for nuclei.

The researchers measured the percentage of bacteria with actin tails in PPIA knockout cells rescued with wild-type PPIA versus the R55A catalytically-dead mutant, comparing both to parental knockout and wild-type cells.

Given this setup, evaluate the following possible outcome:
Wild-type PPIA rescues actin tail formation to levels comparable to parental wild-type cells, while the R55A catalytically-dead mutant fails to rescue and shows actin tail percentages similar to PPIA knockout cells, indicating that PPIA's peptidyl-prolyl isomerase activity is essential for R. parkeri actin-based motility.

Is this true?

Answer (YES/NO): YES